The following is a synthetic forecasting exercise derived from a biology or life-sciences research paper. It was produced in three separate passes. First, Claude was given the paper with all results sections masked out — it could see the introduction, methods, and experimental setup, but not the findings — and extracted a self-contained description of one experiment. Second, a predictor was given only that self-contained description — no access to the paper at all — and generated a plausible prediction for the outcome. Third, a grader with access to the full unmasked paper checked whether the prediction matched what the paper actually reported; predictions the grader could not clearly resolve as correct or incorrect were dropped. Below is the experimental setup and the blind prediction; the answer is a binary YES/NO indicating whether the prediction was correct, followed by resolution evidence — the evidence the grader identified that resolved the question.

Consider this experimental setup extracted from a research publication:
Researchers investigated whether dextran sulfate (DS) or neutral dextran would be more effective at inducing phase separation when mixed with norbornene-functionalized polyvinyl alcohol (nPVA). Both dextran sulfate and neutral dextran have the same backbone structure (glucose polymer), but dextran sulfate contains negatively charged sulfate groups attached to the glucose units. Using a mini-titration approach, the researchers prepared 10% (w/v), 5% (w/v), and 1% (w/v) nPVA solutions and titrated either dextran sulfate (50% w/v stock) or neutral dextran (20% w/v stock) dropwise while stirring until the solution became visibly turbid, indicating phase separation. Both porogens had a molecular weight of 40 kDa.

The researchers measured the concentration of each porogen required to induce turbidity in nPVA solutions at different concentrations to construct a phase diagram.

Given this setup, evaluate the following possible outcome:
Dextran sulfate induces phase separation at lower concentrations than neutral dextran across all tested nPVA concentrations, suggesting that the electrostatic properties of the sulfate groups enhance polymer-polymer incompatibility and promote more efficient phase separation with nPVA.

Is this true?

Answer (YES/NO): YES